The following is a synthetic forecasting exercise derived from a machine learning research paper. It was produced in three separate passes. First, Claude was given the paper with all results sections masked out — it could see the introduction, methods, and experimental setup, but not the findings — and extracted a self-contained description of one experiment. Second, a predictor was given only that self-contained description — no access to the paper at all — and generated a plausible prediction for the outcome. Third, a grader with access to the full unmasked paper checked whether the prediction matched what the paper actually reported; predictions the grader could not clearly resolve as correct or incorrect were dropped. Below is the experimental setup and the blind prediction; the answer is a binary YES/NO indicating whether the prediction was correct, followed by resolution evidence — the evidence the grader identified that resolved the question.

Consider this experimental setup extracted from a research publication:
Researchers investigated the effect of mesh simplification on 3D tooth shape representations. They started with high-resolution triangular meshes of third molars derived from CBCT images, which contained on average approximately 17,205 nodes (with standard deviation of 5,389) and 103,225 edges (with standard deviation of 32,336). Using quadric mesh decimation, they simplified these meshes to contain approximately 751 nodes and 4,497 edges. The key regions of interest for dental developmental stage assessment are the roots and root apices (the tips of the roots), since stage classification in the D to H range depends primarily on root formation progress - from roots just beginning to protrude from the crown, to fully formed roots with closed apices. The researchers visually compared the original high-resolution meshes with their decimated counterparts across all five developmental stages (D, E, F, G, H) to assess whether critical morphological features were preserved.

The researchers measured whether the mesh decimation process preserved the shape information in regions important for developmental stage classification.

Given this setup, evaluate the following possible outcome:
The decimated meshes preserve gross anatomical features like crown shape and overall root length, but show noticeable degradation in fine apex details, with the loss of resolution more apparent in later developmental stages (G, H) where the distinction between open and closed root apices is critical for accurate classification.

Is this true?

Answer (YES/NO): NO